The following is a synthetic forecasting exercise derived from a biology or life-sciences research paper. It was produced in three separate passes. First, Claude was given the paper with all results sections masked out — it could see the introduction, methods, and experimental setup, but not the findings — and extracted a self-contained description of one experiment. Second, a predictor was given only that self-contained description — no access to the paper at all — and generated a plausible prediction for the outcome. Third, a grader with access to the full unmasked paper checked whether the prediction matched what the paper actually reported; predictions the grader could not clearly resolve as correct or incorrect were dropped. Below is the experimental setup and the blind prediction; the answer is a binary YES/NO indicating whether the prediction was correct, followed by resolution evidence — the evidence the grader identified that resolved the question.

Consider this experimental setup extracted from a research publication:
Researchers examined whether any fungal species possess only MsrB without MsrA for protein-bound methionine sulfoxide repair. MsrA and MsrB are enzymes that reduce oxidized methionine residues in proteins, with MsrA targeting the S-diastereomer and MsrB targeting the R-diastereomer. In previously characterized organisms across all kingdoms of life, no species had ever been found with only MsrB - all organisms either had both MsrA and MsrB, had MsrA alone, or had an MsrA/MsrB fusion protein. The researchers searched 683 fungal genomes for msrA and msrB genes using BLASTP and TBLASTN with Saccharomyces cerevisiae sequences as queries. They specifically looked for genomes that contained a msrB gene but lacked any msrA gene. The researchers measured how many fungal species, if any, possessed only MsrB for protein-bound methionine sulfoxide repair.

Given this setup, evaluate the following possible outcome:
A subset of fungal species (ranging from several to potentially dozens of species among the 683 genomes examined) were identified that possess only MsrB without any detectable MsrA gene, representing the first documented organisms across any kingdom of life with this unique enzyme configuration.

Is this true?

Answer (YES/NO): YES